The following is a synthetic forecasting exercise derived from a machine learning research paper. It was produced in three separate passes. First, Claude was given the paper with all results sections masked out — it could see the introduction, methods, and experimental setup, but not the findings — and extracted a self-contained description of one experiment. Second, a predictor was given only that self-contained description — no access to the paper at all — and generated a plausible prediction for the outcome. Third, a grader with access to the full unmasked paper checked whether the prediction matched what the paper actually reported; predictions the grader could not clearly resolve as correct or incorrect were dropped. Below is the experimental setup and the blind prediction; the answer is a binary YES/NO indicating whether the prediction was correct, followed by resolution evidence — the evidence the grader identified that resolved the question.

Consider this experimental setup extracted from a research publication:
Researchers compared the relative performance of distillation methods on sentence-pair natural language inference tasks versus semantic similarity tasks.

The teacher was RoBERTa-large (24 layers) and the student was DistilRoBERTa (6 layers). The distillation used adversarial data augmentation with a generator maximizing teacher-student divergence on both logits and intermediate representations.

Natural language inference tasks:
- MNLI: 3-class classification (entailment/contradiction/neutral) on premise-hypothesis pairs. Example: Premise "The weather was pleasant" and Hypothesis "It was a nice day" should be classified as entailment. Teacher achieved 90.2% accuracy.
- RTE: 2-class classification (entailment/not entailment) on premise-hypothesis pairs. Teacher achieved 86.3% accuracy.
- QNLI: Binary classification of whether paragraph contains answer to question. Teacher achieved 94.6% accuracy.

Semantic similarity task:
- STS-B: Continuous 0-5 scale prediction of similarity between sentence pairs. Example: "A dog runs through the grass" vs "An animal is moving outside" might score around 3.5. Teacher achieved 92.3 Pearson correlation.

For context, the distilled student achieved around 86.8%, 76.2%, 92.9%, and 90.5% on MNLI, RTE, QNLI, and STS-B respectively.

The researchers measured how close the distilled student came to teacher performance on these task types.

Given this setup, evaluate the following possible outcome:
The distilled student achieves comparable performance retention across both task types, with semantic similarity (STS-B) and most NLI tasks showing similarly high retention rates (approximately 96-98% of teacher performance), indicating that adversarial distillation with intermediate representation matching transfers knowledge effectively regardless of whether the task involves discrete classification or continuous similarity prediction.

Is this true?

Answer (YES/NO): NO